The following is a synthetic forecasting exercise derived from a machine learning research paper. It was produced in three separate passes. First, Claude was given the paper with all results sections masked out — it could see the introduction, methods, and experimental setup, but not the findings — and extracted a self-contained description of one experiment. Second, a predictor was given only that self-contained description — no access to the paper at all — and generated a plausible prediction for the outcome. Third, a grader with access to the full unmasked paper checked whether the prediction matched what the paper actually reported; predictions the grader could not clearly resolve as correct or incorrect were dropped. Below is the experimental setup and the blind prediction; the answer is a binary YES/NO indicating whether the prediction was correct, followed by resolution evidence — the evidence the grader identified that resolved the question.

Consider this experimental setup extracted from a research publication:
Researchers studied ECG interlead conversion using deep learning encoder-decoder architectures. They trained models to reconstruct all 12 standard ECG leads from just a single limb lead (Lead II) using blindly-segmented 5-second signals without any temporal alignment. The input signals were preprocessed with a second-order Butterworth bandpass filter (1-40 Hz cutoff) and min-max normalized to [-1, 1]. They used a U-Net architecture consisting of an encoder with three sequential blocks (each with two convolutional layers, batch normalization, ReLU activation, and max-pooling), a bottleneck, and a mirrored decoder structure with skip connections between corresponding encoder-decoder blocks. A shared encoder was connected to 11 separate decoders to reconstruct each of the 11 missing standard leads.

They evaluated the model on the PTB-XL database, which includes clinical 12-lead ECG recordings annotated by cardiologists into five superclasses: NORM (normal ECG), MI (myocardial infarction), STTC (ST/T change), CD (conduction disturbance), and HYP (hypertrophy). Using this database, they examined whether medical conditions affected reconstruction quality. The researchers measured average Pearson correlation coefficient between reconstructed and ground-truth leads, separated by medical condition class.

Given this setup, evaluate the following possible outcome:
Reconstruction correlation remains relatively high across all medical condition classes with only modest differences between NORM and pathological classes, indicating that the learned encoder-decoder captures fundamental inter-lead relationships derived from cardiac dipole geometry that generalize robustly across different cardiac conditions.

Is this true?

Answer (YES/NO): YES